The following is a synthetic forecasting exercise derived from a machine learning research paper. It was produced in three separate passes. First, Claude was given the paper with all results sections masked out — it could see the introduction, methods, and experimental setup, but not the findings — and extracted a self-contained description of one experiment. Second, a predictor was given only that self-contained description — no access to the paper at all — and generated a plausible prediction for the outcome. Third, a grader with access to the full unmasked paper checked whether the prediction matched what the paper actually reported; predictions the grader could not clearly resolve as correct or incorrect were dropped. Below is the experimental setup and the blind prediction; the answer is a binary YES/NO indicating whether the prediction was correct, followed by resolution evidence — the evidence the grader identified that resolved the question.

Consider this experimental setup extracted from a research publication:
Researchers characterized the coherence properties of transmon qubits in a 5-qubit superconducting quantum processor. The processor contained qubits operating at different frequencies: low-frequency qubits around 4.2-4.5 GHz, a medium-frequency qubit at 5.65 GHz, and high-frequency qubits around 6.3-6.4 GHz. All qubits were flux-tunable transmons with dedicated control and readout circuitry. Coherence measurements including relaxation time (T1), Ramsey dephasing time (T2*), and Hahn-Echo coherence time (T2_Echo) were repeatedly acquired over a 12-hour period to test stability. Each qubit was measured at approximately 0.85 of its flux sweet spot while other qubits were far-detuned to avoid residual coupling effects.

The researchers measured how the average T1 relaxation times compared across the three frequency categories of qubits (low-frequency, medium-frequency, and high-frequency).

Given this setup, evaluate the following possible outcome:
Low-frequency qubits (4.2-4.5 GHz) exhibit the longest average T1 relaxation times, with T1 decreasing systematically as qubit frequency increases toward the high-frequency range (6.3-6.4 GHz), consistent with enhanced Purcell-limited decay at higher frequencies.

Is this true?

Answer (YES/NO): NO